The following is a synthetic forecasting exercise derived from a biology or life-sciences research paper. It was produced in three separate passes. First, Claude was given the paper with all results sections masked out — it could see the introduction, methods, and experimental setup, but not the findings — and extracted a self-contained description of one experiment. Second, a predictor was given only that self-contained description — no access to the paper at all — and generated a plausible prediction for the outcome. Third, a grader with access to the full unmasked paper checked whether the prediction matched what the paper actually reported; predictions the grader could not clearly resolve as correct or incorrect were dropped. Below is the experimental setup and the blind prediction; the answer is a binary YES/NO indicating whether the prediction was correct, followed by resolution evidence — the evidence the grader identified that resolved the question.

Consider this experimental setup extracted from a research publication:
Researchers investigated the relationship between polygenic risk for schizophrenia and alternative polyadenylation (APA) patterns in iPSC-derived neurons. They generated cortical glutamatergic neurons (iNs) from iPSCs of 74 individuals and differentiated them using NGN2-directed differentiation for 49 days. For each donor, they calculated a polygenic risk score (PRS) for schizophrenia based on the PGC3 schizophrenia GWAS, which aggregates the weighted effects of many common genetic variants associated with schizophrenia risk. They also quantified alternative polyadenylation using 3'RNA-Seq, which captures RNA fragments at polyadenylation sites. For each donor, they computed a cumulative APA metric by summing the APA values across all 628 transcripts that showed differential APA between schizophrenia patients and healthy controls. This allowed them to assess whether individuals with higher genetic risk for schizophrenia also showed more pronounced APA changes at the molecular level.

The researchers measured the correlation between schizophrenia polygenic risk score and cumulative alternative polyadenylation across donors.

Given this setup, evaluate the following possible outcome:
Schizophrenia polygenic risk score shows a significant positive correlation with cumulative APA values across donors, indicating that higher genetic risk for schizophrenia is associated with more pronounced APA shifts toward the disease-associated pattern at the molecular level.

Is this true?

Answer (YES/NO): YES